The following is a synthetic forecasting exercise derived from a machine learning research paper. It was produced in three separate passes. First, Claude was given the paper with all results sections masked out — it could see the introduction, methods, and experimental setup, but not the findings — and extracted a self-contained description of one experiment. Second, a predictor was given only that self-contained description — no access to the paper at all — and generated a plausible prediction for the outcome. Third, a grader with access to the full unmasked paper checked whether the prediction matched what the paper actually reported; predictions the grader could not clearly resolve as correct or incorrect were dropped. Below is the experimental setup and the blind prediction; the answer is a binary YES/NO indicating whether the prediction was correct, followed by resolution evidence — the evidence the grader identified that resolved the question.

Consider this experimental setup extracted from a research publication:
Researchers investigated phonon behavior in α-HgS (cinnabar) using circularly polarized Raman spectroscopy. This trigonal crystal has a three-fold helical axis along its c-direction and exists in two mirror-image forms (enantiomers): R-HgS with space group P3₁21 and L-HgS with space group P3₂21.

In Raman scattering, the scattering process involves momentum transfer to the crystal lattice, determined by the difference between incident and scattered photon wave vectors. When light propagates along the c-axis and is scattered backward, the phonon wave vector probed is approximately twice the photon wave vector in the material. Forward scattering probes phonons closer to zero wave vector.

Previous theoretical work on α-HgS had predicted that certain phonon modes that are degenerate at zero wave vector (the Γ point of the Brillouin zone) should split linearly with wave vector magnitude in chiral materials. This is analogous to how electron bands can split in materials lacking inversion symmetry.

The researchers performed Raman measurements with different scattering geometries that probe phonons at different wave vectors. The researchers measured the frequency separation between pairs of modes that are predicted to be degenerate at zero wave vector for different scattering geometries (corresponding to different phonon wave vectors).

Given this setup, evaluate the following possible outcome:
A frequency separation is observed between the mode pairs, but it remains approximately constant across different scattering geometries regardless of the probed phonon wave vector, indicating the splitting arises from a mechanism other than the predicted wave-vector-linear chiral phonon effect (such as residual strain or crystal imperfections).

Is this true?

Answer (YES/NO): NO